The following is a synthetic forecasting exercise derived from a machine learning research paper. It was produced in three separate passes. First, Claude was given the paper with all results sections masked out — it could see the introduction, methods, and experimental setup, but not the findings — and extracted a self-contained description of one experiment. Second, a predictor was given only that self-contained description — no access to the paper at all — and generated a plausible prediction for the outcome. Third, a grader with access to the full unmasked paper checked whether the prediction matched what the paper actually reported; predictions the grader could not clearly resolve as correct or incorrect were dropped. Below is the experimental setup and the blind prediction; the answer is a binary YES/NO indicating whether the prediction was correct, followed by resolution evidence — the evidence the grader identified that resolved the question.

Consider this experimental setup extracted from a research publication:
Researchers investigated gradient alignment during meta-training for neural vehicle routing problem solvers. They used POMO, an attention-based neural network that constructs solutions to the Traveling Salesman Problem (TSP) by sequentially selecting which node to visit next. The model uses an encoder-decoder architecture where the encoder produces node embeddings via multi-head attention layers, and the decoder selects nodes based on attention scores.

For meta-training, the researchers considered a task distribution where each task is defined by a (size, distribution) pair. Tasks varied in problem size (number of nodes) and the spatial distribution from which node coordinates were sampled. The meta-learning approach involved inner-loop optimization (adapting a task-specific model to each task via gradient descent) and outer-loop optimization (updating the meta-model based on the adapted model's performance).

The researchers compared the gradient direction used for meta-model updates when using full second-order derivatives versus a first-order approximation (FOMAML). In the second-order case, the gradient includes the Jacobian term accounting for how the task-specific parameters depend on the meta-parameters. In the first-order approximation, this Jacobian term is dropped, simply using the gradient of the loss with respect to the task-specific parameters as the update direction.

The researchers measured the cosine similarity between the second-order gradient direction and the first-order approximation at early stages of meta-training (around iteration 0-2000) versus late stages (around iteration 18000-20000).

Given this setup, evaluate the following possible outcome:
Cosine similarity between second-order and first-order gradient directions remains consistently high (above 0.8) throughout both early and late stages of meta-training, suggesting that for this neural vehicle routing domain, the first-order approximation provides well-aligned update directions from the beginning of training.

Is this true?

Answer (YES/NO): NO